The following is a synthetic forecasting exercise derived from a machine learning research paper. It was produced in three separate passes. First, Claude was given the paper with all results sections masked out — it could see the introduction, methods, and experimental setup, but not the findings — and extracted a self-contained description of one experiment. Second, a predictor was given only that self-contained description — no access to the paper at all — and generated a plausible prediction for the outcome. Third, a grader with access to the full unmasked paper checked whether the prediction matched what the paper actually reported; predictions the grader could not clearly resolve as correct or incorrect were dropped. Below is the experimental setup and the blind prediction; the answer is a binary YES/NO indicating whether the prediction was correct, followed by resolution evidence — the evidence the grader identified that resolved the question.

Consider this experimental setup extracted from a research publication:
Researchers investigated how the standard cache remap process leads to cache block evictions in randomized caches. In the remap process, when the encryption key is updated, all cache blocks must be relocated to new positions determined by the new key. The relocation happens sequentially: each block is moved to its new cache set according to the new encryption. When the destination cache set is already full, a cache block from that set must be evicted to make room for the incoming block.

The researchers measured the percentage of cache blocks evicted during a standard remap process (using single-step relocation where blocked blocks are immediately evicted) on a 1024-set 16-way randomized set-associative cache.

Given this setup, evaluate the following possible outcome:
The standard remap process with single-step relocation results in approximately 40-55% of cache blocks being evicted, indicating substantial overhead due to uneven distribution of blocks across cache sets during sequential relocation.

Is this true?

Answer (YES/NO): YES